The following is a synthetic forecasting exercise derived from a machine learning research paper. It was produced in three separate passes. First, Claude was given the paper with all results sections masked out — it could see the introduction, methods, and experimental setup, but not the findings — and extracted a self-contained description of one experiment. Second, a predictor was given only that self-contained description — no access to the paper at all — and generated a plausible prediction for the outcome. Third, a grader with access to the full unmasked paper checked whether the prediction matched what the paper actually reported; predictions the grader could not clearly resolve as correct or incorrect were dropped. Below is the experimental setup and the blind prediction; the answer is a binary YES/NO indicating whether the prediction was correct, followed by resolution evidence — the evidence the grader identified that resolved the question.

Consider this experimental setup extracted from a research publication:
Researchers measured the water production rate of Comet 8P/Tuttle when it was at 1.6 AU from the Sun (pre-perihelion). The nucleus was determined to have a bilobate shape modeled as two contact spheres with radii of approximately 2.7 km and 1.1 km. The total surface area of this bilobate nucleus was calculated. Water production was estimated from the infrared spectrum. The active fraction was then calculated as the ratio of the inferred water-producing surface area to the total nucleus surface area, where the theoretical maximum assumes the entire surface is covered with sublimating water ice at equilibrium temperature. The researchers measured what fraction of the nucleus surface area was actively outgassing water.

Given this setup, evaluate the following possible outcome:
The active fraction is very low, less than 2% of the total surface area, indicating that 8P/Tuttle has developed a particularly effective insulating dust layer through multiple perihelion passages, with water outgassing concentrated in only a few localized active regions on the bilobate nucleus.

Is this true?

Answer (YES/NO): NO